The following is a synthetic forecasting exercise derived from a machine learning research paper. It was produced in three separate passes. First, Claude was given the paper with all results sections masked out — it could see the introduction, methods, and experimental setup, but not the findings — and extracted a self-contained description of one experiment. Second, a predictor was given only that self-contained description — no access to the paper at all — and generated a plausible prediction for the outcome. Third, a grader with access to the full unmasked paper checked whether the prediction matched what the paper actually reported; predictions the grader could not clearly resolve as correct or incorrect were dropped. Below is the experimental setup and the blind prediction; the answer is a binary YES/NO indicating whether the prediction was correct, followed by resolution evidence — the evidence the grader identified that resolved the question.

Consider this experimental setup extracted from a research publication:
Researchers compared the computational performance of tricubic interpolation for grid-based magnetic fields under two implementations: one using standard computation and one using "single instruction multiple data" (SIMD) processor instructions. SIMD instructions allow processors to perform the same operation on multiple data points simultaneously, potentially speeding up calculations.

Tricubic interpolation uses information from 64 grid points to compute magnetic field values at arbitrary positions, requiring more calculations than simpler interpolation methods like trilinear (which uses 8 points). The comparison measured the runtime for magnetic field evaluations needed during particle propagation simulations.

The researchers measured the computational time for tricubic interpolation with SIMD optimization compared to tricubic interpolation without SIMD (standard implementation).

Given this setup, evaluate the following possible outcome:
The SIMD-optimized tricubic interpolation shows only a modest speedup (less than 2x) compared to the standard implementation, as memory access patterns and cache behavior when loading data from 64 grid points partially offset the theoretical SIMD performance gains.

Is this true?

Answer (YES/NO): NO